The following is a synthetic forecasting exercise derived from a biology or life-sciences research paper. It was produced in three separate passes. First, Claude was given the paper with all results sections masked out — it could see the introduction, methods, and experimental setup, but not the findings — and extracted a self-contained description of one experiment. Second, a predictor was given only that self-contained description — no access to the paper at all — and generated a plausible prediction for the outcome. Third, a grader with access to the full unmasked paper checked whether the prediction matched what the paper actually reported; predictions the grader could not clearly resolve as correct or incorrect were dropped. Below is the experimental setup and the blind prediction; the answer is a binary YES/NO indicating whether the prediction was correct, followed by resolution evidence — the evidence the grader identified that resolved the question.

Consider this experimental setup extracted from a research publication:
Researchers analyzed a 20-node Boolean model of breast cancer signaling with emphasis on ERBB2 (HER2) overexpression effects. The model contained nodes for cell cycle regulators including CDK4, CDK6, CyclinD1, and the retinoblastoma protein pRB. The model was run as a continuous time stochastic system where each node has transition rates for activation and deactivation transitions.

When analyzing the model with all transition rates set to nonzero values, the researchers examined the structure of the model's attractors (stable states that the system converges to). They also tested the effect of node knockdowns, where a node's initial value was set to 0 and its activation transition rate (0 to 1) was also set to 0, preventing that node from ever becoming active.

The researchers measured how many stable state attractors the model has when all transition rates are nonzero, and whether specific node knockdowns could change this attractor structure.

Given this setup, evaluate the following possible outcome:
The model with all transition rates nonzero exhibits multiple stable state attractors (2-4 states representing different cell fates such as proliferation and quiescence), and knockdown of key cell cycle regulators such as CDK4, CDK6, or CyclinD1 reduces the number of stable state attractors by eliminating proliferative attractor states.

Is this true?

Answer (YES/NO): NO